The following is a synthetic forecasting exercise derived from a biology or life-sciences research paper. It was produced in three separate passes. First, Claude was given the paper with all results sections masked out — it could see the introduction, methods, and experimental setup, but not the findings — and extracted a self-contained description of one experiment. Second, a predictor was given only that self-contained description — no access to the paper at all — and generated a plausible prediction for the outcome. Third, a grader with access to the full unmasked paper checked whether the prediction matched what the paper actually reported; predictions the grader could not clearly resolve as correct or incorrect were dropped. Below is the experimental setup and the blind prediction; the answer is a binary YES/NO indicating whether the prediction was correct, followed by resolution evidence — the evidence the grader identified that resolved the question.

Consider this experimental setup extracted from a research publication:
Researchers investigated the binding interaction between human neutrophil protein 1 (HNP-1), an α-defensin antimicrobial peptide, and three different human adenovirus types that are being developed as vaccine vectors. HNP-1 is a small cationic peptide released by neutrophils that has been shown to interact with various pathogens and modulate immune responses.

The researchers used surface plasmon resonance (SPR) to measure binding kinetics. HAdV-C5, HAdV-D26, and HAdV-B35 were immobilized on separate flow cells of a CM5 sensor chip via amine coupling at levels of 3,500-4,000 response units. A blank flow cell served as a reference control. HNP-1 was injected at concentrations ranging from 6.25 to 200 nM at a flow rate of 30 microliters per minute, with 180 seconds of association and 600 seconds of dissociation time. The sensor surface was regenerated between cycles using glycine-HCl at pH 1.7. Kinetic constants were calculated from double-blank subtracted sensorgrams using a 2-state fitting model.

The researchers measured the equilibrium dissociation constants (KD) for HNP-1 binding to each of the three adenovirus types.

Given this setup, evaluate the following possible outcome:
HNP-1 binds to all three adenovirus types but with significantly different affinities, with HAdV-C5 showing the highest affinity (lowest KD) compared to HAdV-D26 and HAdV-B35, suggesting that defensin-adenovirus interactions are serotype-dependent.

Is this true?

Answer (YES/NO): NO